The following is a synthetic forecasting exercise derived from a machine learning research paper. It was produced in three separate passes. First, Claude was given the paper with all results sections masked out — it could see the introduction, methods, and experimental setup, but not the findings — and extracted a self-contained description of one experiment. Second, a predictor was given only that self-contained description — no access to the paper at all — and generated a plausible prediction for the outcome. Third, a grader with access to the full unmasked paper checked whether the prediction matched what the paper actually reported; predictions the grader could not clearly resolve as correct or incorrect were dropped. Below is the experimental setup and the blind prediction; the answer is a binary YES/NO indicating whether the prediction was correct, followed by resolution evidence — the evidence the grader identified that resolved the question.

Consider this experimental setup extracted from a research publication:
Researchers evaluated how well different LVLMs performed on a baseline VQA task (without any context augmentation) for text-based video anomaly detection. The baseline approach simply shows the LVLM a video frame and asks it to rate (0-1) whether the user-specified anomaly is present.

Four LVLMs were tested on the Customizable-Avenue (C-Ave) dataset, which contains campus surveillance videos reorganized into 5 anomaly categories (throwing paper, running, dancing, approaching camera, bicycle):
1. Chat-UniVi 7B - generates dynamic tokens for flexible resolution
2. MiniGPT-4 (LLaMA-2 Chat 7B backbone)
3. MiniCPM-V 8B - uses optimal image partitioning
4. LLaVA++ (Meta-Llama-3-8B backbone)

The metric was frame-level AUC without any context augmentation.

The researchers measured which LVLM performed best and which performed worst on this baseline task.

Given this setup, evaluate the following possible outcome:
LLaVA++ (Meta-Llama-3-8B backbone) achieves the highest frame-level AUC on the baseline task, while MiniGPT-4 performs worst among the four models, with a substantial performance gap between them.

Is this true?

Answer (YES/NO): NO